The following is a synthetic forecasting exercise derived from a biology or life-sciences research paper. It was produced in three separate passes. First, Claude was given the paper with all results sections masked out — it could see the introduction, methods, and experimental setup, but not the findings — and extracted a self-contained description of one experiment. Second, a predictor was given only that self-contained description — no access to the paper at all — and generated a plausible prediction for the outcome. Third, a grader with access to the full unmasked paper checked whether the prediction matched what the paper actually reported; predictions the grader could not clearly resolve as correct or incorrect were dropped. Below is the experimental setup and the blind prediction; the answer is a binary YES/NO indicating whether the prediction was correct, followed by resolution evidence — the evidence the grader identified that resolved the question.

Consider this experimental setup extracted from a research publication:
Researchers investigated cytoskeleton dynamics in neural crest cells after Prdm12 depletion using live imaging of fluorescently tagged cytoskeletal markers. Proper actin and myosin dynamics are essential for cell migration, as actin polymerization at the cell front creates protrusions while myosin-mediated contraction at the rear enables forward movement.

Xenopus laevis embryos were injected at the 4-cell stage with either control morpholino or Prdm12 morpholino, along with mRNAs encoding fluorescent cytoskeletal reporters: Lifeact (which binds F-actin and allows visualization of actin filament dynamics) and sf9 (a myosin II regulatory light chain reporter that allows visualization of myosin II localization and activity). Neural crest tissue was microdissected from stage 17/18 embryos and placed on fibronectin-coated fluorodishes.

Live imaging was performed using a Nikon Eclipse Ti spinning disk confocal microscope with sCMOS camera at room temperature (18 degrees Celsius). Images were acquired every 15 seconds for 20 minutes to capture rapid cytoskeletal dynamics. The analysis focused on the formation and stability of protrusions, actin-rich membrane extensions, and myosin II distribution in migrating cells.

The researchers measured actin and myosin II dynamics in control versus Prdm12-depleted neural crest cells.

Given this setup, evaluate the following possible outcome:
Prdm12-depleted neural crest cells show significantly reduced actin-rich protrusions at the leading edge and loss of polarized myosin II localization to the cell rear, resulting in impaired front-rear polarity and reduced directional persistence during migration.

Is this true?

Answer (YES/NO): NO